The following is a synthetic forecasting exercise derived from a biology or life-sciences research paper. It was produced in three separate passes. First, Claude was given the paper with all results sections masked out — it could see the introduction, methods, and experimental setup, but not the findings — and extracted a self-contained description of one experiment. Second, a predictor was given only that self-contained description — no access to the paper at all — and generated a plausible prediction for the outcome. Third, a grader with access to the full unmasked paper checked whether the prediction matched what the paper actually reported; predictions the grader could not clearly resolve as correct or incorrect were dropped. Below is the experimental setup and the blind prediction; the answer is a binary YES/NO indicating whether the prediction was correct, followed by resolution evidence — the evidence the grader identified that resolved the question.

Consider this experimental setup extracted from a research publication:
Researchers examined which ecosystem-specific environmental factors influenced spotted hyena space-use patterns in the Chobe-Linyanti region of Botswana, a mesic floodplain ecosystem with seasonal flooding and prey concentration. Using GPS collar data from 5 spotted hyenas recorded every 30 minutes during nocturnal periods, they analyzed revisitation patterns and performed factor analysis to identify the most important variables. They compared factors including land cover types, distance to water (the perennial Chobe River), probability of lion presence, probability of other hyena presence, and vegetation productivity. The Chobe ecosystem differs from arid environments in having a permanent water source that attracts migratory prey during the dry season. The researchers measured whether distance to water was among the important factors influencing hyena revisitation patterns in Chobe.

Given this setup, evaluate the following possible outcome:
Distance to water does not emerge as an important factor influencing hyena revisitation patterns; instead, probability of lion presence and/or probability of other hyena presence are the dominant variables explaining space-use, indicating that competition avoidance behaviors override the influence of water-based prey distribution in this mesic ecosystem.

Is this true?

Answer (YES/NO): NO